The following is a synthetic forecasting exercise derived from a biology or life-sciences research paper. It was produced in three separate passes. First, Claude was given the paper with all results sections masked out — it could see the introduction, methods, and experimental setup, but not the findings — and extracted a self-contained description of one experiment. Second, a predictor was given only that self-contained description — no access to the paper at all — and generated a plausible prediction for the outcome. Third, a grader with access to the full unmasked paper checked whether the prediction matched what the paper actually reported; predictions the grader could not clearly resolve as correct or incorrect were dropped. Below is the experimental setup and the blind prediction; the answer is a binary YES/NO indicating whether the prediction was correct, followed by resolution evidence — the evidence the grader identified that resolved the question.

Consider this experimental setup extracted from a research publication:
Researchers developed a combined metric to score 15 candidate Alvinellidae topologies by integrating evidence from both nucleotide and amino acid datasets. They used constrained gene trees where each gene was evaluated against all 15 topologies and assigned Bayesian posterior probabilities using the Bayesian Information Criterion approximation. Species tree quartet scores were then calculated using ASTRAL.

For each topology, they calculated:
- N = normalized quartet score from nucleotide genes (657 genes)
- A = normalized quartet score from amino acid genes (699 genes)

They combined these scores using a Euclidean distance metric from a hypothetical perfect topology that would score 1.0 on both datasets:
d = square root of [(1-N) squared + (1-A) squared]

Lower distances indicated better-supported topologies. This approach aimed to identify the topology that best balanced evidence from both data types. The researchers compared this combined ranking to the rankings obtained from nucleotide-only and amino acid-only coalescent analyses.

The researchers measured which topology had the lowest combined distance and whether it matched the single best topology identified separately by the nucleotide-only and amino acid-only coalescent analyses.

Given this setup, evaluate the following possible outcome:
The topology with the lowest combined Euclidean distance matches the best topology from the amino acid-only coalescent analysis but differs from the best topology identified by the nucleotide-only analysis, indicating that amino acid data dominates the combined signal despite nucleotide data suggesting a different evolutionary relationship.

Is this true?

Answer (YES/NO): NO